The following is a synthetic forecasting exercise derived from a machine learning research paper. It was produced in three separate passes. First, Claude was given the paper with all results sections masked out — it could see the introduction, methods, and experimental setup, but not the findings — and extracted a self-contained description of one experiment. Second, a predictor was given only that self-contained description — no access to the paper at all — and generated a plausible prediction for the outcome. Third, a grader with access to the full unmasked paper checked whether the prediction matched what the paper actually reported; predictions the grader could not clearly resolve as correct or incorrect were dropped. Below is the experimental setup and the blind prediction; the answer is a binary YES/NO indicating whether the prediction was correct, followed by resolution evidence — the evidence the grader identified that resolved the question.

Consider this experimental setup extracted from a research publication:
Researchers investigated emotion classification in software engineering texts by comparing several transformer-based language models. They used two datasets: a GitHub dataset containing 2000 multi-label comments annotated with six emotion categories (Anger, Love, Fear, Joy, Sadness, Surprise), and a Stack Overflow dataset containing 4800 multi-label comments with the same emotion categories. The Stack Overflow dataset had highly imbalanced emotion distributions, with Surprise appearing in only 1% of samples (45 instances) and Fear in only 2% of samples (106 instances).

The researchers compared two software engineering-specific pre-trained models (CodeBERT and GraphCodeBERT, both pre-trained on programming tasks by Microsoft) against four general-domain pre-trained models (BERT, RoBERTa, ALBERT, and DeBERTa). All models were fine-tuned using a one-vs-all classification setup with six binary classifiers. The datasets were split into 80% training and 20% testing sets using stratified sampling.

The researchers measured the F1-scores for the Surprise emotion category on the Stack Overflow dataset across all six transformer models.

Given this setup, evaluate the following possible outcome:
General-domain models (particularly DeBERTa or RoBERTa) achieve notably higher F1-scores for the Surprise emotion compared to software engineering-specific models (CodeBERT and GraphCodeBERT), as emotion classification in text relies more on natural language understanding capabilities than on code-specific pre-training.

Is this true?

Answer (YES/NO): NO